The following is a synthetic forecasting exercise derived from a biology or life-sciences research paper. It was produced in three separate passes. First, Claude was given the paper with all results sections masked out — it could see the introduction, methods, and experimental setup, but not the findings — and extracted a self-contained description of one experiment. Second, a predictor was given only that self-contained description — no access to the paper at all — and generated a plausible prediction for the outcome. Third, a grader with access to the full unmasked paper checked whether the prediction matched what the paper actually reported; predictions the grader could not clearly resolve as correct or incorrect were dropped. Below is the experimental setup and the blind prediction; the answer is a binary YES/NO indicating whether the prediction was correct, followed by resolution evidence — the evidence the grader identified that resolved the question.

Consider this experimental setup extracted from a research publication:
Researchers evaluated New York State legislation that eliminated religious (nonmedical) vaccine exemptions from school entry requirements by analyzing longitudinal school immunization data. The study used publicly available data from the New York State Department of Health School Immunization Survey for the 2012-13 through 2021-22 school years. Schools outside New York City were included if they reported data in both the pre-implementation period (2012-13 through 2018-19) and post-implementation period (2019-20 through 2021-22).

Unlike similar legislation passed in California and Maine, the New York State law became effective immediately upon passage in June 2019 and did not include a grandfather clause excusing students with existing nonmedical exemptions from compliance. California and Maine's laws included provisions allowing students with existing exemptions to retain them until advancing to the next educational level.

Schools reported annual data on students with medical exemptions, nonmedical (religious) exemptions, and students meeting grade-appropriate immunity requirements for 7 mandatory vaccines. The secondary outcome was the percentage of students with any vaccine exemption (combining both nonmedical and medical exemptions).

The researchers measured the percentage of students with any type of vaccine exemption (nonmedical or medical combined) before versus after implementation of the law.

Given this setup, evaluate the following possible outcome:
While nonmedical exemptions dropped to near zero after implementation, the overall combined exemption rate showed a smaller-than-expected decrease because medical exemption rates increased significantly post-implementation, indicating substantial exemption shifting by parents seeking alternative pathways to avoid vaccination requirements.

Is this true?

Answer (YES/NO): NO